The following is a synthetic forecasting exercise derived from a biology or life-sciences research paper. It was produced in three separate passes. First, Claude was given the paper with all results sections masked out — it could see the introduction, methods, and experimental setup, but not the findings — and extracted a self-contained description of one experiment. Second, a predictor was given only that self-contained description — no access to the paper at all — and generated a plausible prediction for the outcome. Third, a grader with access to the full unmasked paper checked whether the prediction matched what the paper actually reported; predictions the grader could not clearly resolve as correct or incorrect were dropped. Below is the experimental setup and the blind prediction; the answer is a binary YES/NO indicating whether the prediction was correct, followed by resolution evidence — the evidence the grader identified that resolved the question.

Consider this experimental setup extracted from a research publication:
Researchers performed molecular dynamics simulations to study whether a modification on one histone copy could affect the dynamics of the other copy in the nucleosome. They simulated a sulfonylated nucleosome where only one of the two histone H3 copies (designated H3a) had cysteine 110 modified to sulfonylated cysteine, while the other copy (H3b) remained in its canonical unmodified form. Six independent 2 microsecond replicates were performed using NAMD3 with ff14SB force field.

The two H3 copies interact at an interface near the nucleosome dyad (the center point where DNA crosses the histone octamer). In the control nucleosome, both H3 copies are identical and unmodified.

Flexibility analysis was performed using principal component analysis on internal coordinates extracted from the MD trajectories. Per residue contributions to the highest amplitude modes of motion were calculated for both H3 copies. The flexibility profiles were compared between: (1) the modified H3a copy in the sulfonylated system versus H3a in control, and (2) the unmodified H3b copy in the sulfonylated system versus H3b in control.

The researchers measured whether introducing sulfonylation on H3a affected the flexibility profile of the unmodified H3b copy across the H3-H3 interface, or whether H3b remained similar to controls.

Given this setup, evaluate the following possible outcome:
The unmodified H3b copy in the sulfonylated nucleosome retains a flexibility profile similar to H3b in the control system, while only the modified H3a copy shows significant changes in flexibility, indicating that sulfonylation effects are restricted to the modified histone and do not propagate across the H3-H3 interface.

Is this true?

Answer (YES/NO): YES